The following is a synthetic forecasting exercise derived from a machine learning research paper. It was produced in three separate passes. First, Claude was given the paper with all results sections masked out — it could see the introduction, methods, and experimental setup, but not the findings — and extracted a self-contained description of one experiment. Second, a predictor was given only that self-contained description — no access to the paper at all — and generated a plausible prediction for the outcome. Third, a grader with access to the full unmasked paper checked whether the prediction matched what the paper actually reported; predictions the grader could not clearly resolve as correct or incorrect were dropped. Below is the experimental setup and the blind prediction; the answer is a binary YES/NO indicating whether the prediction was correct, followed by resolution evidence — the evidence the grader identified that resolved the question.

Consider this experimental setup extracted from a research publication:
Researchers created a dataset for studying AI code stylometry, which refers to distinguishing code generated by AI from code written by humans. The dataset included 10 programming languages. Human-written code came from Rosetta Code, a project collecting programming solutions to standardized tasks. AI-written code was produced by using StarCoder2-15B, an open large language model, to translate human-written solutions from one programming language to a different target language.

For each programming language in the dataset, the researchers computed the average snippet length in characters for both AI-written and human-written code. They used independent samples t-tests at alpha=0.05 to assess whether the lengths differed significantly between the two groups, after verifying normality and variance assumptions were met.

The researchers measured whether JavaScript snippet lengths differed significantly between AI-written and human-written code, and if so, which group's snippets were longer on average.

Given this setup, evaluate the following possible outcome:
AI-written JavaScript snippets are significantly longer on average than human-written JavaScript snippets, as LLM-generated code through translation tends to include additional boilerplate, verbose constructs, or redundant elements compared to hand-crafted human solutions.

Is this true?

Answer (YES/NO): NO